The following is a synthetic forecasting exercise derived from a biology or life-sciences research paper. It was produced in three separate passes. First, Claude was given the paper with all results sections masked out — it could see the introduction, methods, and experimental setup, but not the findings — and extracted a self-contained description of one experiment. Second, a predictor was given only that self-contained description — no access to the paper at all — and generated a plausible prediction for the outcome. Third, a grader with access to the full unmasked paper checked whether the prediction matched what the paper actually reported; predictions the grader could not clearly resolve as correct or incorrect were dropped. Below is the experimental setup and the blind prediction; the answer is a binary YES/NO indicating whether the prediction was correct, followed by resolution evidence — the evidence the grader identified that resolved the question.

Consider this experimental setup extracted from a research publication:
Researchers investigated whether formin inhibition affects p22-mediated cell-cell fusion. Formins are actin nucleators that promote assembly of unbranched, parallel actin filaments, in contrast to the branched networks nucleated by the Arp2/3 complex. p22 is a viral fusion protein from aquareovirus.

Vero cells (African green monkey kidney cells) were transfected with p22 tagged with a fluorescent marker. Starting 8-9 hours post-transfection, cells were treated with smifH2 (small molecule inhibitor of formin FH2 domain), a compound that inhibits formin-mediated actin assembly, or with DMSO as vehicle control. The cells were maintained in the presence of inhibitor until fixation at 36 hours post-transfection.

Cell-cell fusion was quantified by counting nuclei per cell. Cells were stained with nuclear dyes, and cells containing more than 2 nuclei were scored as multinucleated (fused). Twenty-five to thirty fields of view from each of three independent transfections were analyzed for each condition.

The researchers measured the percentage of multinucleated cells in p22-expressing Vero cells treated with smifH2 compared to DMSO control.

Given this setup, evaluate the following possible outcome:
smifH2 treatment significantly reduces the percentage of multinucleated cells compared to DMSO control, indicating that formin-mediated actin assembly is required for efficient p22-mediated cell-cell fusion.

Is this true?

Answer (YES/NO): NO